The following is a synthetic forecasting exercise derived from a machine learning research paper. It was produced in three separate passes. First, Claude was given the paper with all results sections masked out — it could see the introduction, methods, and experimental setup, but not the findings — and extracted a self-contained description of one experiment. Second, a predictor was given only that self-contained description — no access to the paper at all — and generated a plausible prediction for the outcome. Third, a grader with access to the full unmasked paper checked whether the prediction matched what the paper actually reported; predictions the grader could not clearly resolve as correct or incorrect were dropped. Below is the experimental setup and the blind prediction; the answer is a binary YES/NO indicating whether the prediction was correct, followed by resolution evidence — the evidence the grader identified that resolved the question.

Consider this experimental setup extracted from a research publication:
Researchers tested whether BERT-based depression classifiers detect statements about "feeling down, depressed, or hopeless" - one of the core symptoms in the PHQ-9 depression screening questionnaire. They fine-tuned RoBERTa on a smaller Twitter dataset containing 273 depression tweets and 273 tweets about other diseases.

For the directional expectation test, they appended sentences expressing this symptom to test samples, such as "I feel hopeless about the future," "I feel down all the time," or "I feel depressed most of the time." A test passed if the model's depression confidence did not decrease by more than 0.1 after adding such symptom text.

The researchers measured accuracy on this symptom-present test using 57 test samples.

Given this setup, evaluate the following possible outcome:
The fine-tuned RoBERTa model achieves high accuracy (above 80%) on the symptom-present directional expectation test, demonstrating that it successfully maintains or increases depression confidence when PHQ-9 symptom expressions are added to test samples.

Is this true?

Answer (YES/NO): NO